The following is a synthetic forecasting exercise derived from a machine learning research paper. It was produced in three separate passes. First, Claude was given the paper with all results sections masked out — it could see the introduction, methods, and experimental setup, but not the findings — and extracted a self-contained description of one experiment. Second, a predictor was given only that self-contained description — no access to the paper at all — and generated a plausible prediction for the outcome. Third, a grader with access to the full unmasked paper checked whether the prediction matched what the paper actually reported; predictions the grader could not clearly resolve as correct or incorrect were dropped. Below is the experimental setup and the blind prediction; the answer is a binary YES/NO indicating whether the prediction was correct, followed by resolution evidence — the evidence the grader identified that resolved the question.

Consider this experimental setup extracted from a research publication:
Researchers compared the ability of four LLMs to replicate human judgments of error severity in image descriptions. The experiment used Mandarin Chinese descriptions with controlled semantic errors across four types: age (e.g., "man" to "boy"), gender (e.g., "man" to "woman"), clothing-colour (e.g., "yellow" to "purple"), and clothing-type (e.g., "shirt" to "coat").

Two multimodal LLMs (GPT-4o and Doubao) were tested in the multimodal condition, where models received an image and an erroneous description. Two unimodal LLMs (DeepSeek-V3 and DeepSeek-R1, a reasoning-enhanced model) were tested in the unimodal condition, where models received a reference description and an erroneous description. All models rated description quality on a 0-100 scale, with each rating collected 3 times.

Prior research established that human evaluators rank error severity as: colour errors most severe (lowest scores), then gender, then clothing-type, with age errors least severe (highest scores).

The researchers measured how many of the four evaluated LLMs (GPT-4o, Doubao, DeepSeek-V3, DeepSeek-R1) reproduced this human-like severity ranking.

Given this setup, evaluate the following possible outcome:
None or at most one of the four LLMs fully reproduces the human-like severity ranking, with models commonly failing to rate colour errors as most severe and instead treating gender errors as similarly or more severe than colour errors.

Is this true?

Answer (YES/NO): YES